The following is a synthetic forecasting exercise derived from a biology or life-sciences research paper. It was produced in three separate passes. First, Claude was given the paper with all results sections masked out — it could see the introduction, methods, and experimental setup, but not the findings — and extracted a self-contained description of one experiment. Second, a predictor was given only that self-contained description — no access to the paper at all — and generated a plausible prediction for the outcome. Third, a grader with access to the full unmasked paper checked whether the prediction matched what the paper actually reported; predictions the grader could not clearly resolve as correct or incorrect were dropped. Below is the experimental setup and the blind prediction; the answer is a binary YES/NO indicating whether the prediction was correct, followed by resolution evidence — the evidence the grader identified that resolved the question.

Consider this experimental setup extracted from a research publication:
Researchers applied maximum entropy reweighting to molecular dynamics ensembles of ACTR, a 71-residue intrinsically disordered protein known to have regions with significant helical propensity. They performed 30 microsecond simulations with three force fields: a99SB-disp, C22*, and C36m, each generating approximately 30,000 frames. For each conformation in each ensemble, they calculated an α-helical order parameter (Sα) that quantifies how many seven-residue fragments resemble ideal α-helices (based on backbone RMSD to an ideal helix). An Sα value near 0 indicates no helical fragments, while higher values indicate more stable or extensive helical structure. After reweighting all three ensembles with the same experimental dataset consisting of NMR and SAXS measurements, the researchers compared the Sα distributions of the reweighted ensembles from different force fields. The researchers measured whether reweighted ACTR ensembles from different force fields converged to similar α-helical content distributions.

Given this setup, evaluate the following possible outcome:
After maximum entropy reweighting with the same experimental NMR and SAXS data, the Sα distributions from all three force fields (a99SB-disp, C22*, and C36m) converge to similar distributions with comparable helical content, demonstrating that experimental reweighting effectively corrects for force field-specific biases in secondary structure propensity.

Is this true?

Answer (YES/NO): YES